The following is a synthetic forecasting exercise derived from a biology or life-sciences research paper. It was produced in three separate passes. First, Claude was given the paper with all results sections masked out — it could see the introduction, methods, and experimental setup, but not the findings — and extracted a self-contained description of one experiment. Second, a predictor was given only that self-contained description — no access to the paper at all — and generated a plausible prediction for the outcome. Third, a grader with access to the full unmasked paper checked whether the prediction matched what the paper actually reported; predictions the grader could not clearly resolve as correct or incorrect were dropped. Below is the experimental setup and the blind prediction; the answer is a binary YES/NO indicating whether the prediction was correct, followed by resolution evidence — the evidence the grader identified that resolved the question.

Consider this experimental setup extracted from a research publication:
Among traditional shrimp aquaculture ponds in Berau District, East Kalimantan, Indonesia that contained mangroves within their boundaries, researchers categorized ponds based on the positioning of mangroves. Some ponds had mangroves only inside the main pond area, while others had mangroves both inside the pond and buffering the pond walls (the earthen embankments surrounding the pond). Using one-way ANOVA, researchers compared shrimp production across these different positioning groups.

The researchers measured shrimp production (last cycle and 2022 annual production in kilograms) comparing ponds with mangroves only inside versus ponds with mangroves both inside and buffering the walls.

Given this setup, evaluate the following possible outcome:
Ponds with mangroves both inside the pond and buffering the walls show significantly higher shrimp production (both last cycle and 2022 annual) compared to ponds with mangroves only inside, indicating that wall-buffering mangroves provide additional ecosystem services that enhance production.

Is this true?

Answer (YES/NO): NO